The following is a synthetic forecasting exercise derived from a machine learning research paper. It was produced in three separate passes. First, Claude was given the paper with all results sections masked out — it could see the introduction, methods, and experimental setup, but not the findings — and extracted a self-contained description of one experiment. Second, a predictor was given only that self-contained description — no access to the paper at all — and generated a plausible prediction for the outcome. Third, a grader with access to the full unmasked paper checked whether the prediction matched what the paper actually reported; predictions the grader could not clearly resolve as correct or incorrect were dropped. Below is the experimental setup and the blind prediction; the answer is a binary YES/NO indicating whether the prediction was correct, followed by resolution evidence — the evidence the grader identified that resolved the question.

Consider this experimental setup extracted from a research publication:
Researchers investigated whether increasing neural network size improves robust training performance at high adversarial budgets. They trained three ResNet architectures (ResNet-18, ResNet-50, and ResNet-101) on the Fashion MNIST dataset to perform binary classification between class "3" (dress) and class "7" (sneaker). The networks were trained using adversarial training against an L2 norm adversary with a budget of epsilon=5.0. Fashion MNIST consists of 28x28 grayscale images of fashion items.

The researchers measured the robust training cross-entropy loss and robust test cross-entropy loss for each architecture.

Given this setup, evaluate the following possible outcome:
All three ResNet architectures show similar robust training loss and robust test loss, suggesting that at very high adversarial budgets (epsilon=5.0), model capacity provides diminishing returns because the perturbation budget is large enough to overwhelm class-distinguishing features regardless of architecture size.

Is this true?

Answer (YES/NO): NO